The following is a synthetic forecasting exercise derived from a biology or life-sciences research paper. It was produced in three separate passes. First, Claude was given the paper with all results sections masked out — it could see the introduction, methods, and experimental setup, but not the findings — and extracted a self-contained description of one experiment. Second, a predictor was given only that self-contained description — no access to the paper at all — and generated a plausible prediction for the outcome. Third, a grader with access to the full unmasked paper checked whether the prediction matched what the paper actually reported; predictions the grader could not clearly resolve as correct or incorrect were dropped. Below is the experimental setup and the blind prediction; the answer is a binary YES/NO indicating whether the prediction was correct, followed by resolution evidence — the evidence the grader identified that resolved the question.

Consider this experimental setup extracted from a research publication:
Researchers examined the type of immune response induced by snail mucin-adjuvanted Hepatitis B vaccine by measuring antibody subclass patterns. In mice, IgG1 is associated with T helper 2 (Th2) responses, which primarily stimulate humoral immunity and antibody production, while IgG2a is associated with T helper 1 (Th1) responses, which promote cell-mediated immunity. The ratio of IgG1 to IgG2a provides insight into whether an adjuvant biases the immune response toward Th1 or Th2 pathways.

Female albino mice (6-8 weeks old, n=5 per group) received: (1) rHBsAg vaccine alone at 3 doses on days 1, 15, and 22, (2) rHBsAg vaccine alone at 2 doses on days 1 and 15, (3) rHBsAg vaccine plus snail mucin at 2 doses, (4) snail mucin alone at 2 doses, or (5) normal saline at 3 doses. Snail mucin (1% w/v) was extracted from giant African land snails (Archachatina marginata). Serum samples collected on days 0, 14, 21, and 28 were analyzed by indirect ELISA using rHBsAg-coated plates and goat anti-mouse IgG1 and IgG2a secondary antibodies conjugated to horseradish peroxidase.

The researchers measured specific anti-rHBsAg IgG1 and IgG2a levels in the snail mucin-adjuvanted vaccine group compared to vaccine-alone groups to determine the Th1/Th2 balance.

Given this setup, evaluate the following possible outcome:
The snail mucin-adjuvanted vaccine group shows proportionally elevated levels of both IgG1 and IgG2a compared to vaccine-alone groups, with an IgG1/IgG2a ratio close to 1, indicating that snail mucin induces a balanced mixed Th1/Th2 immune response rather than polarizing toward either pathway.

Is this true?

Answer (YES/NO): NO